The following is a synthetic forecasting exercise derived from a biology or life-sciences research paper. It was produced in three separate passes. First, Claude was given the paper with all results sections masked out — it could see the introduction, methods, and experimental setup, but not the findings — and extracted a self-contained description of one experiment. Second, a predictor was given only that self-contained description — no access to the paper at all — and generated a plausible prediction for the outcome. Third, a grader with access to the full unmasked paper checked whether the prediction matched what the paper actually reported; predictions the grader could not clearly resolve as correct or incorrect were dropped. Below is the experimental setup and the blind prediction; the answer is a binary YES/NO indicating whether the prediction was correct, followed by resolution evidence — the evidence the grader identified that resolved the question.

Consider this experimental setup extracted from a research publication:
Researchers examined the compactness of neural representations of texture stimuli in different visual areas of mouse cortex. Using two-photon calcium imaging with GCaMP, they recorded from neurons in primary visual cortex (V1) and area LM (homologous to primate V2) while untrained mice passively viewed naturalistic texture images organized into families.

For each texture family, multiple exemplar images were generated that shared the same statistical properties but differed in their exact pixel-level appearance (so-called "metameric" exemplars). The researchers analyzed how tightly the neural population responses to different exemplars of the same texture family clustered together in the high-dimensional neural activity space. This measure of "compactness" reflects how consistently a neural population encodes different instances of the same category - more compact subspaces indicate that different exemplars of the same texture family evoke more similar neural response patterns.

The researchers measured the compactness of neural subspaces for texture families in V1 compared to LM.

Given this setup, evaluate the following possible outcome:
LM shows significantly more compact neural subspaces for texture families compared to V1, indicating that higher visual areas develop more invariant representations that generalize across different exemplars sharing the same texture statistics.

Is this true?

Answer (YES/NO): YES